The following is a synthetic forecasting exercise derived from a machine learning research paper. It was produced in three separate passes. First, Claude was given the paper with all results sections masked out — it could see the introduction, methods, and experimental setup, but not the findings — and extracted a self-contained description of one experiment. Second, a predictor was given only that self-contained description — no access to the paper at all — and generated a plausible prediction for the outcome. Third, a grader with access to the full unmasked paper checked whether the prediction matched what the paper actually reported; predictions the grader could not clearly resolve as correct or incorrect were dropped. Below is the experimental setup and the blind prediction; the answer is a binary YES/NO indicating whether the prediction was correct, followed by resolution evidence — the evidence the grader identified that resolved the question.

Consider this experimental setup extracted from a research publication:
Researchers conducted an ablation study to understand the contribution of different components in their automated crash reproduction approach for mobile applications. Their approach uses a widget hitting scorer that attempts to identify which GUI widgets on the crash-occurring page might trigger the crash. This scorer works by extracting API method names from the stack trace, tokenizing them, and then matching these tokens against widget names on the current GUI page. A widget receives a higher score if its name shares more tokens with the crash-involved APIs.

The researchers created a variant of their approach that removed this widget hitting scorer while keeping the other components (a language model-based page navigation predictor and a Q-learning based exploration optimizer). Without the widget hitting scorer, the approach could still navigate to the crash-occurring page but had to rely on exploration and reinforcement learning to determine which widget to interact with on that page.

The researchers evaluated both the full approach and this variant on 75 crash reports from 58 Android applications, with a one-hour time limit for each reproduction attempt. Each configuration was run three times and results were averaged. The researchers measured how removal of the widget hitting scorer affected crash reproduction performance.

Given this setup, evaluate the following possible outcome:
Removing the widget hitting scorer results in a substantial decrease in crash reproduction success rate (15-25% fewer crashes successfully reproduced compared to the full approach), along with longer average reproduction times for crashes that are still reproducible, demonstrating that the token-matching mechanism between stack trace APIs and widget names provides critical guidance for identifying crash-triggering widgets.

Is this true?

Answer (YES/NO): NO